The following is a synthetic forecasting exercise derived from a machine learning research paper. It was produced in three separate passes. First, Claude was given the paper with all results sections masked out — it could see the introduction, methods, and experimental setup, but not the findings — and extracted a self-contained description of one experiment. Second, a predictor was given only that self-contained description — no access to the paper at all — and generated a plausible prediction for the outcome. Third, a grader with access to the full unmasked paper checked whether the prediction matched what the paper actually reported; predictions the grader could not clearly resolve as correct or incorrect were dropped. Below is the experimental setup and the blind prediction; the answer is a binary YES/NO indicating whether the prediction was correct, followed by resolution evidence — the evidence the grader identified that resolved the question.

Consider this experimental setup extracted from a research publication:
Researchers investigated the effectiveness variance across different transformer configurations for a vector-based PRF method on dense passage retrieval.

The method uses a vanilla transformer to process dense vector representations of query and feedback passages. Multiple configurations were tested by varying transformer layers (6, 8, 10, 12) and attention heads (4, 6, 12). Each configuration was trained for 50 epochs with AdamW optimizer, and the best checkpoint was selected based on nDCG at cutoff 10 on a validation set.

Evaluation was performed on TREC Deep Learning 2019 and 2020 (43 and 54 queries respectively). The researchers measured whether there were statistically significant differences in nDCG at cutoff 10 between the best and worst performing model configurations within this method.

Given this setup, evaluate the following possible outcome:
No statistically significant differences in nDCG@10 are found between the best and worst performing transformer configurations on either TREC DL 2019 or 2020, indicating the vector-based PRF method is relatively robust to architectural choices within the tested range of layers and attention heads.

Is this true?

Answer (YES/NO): YES